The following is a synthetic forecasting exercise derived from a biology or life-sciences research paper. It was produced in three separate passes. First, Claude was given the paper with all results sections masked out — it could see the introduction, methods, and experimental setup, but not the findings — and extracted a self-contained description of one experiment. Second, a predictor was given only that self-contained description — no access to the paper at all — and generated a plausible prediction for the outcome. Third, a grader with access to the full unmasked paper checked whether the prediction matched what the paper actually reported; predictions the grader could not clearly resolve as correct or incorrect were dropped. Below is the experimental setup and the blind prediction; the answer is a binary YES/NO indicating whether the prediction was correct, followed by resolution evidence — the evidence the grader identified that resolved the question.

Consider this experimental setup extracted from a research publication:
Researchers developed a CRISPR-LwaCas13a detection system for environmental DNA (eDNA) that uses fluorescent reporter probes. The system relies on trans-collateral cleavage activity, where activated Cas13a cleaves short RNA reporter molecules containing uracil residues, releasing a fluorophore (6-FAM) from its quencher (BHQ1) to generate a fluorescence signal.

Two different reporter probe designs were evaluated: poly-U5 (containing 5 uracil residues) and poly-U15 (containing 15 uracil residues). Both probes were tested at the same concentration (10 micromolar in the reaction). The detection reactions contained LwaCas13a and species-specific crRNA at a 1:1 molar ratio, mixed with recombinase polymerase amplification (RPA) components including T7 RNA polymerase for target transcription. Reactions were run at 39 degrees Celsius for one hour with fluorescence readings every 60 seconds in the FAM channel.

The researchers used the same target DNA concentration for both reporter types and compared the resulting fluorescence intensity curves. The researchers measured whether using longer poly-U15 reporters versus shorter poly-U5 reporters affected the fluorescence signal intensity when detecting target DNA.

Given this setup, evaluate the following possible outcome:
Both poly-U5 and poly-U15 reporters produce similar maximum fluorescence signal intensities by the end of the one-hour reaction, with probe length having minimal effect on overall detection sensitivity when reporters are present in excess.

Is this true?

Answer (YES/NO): NO